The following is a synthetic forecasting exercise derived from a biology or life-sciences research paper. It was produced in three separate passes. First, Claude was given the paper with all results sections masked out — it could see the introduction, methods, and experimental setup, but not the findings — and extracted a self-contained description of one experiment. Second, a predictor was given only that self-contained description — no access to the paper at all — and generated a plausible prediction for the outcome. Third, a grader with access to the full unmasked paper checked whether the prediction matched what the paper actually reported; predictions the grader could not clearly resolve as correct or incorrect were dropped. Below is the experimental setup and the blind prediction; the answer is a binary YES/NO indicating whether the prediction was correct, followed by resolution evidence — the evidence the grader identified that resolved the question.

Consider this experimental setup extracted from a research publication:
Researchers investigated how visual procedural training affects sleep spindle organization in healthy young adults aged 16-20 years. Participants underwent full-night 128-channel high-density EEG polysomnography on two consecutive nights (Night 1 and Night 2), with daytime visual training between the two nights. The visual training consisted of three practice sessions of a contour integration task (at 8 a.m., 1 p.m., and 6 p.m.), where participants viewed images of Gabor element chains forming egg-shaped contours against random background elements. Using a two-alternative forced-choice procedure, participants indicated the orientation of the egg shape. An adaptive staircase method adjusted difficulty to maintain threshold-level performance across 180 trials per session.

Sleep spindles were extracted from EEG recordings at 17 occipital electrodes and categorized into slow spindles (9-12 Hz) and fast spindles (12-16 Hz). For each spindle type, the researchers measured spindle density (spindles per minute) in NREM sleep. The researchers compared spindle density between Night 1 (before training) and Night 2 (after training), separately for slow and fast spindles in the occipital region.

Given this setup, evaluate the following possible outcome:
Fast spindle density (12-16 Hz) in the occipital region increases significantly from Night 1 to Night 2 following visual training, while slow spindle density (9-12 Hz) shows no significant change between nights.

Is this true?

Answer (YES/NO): YES